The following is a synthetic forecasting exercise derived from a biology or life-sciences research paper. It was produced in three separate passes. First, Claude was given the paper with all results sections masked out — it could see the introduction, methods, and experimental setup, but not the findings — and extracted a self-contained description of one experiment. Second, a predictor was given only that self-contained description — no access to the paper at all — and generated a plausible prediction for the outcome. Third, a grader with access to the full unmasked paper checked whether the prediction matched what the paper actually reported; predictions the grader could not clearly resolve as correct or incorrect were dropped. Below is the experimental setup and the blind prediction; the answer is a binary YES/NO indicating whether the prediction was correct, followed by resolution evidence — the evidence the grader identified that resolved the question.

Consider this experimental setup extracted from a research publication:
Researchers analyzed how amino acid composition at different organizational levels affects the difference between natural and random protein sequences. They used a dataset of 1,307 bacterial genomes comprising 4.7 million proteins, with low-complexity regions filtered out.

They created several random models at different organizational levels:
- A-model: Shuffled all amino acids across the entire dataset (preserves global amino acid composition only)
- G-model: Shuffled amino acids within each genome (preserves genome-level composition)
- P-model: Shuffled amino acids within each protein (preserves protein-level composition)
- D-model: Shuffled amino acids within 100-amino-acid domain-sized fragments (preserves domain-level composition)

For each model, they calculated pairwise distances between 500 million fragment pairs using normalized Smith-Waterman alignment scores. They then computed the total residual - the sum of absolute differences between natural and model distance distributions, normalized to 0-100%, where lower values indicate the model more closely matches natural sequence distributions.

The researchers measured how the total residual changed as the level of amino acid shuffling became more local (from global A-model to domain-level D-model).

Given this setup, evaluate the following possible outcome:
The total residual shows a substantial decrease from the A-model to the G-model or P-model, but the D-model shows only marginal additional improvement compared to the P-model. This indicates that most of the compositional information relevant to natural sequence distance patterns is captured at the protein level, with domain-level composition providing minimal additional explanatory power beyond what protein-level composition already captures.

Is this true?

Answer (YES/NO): YES